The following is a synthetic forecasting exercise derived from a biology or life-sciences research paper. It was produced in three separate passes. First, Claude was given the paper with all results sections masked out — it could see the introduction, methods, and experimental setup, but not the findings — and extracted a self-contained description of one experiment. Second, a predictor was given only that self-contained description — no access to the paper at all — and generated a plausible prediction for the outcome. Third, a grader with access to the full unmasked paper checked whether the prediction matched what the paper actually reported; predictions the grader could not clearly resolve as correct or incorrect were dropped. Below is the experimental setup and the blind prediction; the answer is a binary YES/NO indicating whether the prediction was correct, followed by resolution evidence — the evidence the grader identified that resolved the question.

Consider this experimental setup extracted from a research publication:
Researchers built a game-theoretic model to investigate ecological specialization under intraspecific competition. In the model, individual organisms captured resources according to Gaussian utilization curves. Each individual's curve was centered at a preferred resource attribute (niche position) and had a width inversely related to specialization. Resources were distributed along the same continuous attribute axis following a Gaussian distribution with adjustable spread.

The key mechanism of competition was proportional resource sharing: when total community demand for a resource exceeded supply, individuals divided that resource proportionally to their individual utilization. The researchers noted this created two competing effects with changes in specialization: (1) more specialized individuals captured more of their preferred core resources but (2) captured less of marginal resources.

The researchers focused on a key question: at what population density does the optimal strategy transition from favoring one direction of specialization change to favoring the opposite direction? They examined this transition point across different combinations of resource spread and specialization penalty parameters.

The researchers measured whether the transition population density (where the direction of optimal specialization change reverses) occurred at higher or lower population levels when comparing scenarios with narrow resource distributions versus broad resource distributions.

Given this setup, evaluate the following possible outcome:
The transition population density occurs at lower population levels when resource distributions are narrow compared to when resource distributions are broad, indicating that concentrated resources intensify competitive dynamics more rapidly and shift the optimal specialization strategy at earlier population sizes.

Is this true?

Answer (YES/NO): NO